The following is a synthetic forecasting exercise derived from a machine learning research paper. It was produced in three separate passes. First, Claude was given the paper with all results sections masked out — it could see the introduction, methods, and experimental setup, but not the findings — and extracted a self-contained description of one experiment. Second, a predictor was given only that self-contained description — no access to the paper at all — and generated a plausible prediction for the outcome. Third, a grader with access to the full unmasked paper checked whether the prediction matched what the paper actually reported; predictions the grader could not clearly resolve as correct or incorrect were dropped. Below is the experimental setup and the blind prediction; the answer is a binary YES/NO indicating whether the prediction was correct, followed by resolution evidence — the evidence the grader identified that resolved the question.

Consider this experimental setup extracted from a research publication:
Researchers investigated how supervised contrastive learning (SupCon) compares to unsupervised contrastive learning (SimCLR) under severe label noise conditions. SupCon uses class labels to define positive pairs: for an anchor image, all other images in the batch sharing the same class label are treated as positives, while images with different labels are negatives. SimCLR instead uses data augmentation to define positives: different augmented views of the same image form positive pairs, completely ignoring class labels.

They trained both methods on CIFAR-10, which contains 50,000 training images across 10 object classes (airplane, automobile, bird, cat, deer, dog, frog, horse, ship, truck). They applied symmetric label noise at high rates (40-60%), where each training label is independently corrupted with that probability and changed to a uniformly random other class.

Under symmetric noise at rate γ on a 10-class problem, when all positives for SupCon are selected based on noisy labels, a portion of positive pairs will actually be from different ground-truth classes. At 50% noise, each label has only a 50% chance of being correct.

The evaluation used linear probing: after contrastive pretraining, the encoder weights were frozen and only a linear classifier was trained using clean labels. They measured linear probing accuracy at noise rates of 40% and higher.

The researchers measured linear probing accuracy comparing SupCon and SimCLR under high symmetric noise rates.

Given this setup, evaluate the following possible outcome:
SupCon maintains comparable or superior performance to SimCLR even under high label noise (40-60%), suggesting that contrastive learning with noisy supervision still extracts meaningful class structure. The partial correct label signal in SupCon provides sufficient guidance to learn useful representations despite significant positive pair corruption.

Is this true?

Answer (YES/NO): NO